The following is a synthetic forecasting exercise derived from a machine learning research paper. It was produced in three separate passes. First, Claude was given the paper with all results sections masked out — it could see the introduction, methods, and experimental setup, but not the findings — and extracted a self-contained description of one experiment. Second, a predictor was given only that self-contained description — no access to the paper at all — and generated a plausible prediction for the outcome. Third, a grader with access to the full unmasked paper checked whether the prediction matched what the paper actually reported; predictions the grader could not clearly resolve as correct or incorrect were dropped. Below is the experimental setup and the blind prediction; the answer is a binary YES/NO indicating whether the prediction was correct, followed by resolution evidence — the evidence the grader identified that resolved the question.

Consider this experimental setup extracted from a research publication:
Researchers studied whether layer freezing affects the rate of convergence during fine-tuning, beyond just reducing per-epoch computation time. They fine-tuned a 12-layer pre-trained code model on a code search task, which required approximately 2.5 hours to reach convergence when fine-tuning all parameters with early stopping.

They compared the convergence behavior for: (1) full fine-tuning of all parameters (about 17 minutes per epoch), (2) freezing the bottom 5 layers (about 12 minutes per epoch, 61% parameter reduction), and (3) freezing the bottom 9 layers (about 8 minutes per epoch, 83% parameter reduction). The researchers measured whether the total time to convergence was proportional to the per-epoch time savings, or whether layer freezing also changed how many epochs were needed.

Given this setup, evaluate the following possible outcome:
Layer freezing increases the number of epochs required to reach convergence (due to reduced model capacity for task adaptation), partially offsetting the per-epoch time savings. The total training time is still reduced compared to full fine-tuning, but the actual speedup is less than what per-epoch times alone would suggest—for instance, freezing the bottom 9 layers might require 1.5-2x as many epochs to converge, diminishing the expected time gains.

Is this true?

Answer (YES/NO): NO